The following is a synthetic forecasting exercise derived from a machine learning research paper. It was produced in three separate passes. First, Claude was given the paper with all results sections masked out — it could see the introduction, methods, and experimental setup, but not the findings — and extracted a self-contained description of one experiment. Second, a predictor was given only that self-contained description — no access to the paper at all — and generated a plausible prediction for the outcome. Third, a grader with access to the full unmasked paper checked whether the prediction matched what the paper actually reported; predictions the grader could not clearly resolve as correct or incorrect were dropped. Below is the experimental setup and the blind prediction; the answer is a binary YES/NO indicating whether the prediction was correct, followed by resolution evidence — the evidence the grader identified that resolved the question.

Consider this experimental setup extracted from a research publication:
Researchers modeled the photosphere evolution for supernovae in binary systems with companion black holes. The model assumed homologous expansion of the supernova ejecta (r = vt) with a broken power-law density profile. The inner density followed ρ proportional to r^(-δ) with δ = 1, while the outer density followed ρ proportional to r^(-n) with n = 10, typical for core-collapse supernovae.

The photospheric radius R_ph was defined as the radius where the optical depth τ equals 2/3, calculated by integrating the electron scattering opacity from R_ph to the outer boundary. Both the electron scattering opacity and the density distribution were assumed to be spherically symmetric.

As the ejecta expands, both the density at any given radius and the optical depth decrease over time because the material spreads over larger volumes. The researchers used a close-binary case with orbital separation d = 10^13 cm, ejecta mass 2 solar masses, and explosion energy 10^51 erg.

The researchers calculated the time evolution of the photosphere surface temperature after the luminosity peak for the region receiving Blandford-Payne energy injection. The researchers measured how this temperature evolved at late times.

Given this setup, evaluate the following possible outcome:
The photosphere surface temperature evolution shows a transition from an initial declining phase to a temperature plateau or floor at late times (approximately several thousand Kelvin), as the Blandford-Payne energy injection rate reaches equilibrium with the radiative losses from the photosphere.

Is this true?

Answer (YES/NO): NO